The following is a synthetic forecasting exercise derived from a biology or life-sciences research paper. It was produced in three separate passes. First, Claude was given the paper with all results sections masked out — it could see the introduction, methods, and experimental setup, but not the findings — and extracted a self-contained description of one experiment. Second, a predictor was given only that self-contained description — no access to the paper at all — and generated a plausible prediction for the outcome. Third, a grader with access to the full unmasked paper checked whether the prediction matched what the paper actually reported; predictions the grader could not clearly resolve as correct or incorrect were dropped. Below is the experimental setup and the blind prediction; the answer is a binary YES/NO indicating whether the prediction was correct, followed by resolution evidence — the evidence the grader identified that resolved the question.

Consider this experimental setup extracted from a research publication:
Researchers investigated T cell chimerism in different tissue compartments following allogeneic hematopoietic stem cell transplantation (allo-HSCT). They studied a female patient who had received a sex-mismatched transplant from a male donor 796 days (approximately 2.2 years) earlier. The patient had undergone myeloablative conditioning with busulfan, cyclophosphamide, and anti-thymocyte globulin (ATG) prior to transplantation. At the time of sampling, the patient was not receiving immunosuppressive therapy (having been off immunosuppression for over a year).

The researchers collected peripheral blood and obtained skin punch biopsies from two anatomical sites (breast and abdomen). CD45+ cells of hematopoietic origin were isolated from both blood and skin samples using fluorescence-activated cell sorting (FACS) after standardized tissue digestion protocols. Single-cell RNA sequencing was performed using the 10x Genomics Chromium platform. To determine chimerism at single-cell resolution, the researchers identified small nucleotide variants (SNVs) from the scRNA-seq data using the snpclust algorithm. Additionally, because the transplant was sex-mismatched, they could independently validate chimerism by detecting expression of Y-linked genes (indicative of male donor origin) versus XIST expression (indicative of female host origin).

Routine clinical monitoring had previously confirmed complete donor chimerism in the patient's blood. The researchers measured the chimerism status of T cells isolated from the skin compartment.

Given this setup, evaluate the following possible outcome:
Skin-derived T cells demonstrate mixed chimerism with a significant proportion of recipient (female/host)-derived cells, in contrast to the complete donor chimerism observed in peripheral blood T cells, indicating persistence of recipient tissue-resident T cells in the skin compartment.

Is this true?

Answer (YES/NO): YES